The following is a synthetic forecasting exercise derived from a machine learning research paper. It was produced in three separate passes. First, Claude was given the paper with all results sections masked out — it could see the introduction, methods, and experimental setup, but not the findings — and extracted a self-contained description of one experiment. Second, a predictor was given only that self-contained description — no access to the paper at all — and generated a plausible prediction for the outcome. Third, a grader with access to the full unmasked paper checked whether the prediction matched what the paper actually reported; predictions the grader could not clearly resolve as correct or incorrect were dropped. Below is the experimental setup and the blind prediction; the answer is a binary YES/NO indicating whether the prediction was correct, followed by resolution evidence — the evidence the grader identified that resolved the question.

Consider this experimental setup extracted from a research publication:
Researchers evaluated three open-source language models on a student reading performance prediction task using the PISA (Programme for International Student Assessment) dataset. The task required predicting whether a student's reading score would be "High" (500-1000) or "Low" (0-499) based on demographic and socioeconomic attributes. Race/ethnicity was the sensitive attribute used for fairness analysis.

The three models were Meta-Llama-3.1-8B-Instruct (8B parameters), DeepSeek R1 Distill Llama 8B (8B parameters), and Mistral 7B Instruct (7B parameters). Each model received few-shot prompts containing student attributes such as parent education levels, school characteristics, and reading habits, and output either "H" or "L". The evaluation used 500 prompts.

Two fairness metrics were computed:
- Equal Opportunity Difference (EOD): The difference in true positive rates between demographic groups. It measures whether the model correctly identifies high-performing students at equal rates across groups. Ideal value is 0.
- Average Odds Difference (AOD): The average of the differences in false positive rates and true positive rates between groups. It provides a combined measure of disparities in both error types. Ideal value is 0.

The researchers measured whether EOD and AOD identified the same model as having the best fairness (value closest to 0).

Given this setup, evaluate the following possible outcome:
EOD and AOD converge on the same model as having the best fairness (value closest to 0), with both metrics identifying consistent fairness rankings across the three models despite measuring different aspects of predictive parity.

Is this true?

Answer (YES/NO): YES